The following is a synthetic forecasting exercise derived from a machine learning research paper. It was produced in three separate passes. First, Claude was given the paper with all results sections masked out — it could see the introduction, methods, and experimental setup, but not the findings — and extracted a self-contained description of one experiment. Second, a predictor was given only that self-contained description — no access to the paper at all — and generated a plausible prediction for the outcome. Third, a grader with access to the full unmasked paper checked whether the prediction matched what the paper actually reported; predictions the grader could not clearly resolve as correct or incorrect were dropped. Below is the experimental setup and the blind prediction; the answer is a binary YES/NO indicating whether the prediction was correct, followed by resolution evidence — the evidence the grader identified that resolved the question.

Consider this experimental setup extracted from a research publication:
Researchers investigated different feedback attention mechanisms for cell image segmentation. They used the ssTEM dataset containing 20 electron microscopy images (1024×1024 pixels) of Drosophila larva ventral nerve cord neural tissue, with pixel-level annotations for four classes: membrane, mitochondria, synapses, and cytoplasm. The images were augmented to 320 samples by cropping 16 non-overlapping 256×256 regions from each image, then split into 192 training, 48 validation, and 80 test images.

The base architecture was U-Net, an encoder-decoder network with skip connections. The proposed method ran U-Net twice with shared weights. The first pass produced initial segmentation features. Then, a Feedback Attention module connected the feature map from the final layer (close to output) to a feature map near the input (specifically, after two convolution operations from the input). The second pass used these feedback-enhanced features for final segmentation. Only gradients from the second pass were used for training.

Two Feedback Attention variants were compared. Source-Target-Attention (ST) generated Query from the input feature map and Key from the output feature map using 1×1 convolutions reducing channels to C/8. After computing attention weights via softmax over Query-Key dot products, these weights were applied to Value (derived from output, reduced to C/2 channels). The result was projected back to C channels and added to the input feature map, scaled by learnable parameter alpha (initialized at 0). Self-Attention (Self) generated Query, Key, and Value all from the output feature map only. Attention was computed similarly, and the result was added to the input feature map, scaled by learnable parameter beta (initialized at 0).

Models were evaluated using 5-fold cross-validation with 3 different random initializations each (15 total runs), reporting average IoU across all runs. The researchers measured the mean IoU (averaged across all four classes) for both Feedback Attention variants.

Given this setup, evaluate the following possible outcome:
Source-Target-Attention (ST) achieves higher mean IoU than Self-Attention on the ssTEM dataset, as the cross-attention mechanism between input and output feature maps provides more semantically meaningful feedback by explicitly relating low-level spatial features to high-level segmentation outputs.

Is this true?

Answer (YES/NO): NO